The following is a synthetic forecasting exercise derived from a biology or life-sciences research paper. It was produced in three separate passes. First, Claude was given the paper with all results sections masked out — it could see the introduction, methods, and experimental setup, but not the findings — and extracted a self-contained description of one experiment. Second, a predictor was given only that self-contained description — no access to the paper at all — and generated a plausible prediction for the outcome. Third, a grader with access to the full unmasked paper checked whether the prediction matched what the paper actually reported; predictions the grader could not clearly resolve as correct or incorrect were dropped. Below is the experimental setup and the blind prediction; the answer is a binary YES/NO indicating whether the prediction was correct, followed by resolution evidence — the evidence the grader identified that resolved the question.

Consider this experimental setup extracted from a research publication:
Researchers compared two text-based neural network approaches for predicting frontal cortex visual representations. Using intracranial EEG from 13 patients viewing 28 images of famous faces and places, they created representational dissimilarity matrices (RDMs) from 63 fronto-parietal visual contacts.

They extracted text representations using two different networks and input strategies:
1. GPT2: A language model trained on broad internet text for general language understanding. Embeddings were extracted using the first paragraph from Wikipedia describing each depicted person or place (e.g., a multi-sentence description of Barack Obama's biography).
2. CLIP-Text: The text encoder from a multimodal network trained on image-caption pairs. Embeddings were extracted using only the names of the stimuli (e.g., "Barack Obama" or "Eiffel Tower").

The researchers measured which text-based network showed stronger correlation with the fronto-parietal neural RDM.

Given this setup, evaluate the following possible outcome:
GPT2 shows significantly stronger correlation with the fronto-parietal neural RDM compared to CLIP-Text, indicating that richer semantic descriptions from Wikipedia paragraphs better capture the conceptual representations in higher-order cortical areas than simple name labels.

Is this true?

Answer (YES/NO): NO